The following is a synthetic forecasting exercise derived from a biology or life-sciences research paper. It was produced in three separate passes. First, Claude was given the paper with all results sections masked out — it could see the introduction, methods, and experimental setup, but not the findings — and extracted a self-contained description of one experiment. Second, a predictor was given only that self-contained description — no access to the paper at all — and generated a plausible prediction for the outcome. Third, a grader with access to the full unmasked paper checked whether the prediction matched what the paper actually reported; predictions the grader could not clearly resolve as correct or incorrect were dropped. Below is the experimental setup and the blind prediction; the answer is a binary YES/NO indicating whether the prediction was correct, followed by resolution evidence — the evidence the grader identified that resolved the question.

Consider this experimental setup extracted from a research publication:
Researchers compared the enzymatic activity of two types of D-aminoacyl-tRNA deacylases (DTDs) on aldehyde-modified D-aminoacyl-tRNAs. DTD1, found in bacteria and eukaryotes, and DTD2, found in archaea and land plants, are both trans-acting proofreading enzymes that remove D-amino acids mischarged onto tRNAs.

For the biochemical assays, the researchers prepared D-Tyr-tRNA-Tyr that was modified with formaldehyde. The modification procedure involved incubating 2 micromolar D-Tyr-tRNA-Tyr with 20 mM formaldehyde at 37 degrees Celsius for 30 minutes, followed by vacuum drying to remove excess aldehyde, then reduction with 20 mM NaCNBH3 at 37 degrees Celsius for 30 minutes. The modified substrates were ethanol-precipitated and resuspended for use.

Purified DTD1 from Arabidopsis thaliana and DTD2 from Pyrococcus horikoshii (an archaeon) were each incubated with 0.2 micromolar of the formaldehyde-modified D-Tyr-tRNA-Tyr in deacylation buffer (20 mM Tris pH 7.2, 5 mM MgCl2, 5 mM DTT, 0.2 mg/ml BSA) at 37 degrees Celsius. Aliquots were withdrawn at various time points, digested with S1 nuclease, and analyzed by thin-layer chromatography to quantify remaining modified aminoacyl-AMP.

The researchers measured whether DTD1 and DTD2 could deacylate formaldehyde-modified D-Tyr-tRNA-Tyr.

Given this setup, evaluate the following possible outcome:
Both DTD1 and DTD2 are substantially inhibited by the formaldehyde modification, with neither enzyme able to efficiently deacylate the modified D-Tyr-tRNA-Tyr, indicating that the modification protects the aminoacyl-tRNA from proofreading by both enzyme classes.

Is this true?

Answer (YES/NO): NO